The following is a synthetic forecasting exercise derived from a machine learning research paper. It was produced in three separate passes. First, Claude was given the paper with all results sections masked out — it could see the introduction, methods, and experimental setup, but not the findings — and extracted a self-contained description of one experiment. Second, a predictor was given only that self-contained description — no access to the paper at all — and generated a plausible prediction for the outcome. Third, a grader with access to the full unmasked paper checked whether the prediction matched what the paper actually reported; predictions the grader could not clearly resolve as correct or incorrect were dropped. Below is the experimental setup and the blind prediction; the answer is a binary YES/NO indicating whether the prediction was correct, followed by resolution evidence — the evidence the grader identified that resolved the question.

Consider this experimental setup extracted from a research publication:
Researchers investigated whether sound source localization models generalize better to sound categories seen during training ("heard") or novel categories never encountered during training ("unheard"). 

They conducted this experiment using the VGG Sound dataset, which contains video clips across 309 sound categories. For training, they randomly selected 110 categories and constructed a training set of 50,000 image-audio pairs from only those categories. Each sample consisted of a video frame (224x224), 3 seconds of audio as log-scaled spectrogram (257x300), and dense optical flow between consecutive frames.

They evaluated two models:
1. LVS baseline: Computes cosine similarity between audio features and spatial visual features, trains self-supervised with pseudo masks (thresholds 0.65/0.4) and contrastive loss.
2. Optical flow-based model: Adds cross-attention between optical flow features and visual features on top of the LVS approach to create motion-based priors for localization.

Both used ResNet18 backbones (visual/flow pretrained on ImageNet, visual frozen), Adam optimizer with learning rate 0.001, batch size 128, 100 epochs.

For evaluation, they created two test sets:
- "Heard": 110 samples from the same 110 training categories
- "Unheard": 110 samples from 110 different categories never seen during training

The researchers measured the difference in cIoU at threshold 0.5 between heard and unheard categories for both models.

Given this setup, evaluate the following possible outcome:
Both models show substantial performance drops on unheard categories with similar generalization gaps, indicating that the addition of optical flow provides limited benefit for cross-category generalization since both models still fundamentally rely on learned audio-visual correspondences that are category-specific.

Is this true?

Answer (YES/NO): NO